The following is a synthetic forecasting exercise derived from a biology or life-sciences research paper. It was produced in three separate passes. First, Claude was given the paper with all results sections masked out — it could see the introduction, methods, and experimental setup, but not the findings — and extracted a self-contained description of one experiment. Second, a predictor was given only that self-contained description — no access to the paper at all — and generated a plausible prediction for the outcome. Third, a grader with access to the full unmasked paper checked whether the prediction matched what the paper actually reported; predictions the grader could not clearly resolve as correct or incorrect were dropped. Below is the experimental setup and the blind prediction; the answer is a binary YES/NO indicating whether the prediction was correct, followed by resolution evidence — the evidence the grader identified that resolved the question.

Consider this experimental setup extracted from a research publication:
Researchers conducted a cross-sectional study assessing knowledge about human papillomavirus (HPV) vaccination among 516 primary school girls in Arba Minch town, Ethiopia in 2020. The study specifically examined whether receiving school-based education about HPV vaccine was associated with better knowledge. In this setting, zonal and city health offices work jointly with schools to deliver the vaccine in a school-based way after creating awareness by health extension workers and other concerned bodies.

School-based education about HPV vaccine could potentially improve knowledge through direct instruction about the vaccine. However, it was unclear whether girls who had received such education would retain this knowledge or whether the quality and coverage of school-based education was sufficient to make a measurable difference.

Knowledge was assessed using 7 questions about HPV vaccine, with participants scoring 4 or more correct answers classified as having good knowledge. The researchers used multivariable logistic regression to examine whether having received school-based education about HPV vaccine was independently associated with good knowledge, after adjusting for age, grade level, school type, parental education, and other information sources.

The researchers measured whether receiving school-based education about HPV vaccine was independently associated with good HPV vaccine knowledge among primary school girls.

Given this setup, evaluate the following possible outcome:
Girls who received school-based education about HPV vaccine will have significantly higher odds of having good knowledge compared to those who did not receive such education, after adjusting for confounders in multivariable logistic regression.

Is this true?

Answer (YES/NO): NO